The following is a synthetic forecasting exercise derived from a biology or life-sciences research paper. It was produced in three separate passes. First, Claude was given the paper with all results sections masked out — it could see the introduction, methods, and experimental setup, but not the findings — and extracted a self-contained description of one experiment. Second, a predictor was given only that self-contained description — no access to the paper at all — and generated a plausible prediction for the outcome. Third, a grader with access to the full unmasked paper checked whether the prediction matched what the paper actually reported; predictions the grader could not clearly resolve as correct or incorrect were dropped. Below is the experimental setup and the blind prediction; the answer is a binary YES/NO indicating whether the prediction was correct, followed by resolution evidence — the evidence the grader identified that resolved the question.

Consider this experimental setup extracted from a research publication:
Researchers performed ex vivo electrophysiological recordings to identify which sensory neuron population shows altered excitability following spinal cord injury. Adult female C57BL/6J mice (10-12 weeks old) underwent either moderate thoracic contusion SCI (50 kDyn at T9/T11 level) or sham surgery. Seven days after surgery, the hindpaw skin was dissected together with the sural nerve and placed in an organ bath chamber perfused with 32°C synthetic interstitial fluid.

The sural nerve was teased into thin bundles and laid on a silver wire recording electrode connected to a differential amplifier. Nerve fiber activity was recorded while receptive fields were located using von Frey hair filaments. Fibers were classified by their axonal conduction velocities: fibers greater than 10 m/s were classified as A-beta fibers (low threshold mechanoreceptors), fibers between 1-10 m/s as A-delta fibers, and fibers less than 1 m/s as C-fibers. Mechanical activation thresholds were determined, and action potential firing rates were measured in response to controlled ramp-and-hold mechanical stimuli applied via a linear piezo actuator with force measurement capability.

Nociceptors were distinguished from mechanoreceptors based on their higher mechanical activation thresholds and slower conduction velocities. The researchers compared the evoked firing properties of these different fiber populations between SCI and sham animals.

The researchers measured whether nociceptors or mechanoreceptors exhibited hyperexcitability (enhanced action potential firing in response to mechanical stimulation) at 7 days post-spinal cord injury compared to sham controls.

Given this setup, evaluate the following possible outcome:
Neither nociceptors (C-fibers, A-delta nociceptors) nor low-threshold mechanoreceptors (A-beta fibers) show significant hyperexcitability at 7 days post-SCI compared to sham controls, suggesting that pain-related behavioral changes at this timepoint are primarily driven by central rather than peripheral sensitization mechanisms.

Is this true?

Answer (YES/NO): NO